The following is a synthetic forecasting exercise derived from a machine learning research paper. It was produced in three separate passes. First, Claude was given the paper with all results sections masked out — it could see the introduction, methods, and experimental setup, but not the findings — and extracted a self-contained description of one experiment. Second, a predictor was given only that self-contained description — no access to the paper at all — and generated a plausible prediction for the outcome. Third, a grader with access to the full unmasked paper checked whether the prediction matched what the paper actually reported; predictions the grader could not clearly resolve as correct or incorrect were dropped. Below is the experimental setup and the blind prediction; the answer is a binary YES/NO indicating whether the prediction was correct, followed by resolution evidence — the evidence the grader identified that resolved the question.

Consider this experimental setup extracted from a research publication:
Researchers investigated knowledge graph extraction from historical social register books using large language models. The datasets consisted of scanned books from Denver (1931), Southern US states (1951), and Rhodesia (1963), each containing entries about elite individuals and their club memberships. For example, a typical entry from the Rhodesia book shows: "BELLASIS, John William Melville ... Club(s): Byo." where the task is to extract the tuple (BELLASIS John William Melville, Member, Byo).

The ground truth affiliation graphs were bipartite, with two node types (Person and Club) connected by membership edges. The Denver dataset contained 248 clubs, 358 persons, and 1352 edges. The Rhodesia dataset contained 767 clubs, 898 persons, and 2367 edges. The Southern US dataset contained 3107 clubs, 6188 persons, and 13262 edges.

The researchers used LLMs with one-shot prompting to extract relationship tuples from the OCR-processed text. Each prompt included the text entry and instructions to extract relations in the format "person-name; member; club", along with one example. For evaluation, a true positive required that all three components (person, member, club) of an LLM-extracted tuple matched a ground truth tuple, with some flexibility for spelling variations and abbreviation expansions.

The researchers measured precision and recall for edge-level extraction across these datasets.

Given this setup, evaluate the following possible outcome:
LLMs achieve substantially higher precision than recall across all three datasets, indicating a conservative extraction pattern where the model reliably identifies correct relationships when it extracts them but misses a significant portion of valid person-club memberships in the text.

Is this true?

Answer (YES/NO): NO